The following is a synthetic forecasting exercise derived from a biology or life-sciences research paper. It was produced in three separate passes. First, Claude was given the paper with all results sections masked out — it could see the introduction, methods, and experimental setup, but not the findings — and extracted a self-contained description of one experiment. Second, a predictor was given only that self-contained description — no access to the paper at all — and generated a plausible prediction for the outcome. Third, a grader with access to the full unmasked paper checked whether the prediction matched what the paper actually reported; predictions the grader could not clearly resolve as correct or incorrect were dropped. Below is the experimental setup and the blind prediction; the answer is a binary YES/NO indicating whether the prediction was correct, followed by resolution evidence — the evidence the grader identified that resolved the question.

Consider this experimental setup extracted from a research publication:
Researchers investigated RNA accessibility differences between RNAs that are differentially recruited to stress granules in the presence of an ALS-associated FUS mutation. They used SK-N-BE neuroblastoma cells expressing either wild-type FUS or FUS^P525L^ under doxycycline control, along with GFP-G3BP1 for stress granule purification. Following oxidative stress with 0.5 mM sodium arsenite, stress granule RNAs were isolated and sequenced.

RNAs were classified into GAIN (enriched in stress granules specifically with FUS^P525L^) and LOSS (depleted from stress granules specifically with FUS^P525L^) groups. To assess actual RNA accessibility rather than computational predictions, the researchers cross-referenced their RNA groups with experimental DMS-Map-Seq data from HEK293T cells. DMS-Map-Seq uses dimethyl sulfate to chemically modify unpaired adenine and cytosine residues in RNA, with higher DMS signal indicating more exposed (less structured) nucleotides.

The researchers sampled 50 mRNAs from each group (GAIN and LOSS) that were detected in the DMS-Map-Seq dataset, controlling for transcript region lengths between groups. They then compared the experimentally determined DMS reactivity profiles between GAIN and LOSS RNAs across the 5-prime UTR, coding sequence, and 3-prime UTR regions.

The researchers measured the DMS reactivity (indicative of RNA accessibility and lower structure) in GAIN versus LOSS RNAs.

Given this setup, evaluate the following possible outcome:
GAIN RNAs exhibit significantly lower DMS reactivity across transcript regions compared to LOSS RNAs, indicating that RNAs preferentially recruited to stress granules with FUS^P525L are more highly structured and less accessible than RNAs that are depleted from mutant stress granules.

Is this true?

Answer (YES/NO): NO